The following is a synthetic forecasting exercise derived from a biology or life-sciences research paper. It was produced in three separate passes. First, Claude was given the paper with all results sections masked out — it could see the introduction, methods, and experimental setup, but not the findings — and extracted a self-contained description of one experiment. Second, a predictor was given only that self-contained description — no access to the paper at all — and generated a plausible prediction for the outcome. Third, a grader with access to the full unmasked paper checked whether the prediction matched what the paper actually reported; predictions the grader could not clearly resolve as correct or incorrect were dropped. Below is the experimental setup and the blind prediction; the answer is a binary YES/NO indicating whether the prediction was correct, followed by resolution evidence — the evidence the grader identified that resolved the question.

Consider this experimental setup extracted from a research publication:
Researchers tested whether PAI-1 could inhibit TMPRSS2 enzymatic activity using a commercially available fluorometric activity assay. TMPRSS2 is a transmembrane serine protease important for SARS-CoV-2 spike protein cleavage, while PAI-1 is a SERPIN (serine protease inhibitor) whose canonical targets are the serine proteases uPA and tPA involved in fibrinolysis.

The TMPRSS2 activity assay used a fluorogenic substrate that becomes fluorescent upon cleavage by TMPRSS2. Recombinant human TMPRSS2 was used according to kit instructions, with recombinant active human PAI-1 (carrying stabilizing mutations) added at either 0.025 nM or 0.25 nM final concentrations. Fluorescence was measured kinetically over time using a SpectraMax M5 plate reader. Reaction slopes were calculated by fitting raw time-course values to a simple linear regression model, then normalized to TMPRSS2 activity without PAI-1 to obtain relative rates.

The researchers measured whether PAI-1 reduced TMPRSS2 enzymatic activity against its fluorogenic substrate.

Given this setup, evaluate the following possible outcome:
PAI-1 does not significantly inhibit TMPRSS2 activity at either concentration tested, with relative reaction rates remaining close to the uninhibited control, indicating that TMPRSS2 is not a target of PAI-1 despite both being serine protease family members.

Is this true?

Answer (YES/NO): NO